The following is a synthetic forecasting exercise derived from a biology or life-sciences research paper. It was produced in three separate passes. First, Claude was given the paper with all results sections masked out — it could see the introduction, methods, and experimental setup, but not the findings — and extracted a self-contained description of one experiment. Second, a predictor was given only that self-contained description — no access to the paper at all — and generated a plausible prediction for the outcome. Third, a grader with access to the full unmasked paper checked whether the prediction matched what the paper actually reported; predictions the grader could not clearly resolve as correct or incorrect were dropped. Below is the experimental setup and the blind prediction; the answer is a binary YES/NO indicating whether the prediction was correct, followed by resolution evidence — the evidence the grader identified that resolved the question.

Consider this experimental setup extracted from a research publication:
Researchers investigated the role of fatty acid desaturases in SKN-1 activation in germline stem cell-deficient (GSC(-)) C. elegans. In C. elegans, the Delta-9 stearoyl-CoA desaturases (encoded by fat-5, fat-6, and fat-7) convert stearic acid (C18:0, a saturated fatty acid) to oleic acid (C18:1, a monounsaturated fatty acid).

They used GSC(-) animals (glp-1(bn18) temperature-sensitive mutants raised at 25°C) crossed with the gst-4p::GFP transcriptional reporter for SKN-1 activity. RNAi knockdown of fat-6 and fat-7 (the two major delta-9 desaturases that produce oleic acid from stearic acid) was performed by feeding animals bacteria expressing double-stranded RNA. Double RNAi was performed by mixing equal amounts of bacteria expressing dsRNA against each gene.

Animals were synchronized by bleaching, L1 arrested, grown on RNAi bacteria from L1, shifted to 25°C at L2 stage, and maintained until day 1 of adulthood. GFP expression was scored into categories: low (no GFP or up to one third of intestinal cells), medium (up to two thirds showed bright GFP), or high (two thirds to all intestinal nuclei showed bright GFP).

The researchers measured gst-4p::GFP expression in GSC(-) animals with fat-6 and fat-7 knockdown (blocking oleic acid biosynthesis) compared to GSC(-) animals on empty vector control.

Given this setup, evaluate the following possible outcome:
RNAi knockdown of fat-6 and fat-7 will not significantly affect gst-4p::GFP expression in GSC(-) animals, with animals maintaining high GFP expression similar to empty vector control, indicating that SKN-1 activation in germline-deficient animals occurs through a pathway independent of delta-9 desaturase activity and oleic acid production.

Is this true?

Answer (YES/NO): NO